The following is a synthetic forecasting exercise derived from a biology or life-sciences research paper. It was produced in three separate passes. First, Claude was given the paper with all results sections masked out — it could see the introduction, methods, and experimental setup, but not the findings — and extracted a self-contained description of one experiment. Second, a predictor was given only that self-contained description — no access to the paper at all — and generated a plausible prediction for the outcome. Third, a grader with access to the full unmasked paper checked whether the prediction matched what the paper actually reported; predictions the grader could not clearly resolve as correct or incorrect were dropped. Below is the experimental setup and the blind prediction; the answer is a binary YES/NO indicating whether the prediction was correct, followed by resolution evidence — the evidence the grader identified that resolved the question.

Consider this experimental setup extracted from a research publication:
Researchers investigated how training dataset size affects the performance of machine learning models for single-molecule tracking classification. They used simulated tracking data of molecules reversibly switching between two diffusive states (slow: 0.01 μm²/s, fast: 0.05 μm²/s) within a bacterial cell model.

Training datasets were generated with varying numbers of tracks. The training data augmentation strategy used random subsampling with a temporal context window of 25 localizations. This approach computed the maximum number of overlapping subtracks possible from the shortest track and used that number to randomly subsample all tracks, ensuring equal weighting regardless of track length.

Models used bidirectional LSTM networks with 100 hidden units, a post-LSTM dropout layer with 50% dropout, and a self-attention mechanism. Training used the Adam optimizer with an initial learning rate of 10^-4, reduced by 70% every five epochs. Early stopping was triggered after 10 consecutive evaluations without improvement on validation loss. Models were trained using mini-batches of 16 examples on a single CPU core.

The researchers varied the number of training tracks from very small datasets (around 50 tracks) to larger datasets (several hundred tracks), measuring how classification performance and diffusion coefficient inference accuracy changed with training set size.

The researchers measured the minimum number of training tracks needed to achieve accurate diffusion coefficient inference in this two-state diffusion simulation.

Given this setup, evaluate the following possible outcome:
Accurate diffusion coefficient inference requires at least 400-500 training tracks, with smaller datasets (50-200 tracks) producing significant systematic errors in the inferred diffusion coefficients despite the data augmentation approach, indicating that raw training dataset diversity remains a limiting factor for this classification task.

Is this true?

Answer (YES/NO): NO